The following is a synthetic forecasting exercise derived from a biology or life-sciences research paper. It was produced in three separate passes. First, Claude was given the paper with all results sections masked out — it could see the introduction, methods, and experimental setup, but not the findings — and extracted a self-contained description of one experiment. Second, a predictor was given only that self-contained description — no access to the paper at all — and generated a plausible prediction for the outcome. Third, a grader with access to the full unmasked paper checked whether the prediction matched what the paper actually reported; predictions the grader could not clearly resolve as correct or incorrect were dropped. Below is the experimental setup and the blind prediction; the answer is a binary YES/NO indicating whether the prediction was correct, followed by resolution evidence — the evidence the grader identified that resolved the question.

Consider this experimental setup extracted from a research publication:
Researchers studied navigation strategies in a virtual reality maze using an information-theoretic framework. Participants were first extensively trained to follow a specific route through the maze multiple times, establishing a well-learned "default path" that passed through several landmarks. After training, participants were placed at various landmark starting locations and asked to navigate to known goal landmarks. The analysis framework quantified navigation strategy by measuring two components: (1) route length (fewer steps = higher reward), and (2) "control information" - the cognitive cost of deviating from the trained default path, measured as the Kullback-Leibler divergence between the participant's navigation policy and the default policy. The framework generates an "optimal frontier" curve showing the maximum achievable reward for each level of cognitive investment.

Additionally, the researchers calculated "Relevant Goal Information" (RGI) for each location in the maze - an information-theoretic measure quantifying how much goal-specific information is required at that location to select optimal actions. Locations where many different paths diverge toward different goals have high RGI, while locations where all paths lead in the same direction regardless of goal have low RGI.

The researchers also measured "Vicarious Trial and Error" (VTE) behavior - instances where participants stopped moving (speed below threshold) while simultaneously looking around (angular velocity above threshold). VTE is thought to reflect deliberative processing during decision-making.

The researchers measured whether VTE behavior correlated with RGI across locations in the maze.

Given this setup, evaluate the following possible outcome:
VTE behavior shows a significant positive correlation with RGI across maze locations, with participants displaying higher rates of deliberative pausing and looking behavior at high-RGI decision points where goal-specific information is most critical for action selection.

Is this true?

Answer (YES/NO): YES